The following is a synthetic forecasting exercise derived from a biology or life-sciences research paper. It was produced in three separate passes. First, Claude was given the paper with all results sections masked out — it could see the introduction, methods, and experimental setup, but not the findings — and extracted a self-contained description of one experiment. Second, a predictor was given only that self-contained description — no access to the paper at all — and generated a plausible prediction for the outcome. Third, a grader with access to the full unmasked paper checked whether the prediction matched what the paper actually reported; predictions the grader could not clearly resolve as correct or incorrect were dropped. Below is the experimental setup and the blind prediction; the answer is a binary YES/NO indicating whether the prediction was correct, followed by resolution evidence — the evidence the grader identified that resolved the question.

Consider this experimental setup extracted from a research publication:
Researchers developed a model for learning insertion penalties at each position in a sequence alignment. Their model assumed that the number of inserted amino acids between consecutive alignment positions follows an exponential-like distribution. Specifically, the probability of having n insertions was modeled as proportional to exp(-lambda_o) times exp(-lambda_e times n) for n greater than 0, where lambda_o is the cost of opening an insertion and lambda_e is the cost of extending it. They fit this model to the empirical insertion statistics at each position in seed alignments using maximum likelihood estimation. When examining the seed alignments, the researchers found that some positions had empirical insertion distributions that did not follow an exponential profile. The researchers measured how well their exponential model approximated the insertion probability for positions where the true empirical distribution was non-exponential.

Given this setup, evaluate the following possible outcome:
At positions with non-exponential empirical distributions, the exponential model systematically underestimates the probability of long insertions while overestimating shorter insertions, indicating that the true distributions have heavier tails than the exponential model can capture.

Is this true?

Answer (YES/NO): NO